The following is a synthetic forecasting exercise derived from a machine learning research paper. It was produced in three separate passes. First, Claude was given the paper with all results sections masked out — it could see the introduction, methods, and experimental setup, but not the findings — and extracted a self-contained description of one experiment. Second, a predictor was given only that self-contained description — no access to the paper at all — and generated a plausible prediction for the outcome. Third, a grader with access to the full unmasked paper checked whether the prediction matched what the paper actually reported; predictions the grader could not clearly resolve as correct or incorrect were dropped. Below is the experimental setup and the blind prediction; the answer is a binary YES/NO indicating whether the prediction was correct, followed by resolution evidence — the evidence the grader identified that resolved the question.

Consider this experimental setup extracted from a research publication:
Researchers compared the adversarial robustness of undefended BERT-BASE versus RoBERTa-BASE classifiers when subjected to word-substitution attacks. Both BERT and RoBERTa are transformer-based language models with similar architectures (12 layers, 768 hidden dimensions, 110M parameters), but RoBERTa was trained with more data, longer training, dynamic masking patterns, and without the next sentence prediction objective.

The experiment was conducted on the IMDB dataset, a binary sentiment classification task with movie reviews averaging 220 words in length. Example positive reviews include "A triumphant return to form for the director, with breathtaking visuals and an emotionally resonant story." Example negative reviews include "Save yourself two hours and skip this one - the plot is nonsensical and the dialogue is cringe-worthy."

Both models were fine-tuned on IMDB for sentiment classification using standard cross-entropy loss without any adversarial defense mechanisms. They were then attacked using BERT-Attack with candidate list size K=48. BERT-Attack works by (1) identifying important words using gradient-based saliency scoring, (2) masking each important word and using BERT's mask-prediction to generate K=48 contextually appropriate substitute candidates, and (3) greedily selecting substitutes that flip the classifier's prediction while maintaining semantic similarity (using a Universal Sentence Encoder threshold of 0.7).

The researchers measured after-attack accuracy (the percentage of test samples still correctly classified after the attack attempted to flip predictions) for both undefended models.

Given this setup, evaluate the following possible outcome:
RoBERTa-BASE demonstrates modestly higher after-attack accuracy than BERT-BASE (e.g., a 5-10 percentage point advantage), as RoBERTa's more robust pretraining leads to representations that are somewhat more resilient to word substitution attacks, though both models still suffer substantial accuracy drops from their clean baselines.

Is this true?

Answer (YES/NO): NO